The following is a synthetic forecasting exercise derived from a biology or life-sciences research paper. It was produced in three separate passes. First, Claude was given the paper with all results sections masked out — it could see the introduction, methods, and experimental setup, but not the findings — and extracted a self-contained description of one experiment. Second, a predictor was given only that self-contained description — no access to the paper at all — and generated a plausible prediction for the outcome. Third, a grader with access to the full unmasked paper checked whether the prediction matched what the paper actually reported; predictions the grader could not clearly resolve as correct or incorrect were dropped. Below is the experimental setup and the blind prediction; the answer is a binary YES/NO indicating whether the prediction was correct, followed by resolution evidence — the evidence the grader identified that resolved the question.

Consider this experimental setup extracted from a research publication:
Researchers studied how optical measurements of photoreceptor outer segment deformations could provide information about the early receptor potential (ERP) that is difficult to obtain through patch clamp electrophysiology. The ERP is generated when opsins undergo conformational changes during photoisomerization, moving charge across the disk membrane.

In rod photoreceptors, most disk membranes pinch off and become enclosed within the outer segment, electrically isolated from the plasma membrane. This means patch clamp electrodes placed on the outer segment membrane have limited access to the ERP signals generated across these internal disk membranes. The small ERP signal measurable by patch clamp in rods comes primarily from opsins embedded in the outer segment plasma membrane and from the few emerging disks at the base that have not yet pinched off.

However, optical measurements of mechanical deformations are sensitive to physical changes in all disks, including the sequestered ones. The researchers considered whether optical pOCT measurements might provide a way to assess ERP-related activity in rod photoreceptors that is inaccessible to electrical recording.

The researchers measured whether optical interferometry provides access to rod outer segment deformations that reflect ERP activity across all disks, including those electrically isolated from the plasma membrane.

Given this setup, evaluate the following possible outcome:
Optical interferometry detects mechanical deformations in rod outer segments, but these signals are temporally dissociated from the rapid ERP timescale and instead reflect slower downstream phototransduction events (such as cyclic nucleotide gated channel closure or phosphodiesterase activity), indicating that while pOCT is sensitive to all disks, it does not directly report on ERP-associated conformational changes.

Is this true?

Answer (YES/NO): NO